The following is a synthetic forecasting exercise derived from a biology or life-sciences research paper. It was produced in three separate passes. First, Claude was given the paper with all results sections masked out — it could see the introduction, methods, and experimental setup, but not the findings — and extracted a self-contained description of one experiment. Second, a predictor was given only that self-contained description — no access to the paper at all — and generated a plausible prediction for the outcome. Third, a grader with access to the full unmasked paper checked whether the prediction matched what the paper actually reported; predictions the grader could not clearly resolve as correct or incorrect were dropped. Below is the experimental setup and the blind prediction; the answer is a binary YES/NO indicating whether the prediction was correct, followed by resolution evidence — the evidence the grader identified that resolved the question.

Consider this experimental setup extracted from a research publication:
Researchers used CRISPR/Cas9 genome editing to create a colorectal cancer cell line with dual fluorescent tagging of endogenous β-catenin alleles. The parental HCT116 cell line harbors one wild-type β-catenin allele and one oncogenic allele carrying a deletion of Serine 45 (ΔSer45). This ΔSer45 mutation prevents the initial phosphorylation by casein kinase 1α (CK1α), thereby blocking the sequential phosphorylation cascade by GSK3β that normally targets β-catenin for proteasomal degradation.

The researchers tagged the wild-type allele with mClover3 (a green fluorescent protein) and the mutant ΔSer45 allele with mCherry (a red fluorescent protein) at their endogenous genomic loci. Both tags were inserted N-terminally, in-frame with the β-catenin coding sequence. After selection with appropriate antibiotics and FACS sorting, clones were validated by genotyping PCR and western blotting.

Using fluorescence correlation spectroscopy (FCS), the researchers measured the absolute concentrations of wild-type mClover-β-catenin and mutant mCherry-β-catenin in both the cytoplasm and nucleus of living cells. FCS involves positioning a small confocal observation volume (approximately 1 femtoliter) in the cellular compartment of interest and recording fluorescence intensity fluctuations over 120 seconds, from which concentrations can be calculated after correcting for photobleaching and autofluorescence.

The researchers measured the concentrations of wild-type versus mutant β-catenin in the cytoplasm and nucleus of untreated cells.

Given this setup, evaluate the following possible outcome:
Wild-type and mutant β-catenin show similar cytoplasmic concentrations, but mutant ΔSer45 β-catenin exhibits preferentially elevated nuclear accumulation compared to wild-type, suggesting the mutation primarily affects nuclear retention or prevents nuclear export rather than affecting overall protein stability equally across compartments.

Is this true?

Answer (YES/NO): NO